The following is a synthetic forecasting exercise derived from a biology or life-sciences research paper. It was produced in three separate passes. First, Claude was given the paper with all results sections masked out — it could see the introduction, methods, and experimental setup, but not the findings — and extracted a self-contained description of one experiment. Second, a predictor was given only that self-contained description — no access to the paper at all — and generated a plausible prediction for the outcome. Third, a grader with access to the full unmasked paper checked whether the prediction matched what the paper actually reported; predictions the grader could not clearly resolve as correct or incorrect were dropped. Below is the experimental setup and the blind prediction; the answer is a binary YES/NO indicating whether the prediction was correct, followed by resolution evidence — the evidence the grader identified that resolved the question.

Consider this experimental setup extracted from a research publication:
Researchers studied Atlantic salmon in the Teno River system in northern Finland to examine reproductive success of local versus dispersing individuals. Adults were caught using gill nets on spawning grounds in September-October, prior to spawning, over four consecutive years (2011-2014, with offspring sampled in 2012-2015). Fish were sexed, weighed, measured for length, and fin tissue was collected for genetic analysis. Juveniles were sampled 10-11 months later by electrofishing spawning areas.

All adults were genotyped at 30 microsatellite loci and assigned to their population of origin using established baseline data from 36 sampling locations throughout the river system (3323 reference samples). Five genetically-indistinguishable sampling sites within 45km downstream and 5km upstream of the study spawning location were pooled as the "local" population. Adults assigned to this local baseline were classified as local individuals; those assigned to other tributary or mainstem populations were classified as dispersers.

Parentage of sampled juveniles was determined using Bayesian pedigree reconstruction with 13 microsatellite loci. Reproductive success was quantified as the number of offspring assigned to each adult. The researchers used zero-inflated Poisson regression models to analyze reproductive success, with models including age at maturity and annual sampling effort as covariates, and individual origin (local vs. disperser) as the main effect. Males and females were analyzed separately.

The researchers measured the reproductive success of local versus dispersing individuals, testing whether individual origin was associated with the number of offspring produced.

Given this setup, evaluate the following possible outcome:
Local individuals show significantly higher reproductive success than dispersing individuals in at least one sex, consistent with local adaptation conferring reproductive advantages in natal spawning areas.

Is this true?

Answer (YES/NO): YES